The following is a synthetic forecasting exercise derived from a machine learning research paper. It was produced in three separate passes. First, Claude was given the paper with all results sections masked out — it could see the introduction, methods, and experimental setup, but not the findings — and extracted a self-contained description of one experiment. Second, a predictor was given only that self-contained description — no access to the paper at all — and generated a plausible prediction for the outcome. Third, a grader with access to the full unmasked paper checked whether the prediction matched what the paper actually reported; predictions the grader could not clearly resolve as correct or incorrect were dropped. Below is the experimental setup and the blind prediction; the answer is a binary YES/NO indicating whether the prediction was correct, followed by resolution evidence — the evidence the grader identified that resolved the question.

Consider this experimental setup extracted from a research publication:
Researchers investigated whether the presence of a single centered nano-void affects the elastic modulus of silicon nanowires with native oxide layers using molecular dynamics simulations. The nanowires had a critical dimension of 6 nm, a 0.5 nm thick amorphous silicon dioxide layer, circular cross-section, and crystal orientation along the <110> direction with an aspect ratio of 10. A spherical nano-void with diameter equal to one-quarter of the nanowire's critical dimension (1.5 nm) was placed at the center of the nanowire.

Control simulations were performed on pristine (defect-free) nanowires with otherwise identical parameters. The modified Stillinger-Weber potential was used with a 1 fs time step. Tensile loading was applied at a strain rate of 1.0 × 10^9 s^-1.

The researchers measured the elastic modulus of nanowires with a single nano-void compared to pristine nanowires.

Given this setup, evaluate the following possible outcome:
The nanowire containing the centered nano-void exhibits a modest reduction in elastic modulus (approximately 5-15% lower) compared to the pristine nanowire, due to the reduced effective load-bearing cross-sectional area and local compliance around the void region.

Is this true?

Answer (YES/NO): NO